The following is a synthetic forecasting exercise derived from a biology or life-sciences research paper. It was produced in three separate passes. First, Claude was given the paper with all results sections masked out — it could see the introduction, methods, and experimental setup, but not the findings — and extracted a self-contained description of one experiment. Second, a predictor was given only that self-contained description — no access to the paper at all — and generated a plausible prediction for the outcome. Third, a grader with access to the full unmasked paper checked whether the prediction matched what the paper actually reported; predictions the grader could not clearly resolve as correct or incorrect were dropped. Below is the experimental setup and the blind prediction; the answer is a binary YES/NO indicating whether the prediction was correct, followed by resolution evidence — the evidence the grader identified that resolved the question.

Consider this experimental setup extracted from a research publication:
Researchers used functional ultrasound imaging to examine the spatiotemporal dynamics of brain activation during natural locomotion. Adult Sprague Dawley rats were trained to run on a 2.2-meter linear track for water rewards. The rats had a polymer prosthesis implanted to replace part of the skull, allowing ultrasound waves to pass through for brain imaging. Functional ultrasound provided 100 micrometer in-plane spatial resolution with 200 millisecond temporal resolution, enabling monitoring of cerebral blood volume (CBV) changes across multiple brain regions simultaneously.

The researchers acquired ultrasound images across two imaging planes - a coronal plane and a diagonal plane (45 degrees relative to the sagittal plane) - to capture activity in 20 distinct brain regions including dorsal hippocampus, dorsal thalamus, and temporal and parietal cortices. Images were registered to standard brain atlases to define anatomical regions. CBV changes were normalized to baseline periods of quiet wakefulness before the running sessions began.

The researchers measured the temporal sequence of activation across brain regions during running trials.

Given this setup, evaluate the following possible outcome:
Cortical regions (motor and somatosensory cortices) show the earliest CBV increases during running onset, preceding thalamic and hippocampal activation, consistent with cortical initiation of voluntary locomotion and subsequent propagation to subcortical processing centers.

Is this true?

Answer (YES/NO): NO